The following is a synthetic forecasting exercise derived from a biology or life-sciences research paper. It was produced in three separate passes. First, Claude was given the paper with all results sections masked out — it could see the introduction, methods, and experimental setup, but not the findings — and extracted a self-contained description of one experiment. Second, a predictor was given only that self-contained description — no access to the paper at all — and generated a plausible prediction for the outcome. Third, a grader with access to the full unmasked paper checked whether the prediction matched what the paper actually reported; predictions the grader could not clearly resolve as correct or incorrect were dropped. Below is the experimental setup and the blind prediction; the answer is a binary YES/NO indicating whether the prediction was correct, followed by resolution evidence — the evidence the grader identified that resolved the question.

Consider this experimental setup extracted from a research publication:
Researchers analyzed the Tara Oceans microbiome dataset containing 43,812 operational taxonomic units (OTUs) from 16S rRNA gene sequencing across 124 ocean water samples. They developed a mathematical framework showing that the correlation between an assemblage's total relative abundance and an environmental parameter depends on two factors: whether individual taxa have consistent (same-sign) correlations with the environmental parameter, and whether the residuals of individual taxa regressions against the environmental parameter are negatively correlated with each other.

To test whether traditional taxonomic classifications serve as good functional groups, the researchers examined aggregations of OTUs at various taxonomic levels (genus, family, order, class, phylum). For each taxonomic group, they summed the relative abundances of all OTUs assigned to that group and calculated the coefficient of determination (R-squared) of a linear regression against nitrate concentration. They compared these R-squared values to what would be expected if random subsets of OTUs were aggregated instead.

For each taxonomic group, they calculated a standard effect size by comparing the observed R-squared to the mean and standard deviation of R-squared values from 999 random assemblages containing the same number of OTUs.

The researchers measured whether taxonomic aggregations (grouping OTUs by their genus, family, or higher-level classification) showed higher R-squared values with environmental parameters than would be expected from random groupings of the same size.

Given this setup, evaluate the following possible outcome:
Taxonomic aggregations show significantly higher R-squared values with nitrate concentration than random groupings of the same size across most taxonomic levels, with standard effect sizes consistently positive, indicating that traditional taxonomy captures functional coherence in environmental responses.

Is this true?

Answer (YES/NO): NO